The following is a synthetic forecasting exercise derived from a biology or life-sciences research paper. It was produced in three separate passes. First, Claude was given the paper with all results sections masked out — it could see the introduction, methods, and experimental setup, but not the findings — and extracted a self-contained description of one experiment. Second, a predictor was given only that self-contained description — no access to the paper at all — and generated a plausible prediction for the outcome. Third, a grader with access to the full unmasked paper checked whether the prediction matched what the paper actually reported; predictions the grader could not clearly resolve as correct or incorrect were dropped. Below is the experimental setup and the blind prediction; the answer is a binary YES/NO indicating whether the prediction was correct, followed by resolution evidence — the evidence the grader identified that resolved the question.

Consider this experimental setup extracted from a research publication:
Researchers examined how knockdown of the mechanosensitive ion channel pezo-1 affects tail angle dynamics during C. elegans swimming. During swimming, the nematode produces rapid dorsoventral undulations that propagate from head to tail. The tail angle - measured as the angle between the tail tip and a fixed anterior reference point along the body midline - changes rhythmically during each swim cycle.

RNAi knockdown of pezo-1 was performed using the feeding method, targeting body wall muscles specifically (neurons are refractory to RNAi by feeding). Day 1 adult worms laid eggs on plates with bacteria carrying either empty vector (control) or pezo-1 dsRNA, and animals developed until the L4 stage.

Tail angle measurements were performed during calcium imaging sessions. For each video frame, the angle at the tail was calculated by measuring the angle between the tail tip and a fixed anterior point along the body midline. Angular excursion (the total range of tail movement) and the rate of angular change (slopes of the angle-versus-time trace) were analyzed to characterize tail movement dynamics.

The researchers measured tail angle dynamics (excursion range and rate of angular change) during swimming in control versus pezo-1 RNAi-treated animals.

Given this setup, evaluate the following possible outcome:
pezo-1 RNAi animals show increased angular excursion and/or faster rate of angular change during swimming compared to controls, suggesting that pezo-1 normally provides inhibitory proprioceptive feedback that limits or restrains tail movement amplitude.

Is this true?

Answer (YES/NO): NO